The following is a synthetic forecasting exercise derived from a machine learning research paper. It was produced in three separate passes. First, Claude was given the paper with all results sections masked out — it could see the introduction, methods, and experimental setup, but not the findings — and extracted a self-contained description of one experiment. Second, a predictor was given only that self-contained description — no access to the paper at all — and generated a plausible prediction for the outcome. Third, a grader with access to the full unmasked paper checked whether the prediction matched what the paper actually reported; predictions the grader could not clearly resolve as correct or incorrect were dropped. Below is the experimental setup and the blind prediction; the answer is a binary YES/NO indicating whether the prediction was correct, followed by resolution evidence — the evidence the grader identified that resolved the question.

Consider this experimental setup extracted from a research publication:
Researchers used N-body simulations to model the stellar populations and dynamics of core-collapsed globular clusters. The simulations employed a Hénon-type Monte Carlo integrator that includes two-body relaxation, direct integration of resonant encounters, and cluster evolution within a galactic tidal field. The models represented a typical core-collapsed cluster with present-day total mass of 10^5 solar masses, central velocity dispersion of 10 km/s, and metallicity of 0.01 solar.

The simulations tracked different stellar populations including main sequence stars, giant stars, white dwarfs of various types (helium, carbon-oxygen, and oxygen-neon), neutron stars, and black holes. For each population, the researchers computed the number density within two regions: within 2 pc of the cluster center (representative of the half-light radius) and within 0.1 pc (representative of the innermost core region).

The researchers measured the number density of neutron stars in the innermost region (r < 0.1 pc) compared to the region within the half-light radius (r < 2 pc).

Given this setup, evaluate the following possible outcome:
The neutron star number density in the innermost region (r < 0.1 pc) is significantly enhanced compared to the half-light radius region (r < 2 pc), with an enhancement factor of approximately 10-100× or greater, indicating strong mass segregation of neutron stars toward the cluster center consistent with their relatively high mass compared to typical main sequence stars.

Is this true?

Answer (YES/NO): YES